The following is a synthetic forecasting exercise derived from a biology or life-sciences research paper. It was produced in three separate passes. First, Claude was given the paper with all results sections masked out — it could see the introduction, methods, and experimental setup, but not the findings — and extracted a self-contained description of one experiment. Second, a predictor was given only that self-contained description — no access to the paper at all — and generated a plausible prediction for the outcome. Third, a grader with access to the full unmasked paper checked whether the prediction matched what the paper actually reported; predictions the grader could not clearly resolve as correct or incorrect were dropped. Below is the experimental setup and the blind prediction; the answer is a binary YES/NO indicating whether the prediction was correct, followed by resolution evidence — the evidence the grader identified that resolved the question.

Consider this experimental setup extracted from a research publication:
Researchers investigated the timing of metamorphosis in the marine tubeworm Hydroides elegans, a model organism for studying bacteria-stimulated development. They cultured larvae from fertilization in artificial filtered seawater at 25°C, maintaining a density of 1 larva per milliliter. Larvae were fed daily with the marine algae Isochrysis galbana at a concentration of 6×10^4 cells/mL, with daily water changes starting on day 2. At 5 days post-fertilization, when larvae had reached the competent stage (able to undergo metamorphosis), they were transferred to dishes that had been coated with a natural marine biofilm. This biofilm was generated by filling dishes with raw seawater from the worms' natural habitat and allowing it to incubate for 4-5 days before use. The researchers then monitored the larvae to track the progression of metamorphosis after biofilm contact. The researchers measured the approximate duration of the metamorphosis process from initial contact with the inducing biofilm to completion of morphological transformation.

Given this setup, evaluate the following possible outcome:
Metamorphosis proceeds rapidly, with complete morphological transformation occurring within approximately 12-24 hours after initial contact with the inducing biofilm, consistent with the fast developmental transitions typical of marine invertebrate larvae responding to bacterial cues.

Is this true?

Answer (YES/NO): YES